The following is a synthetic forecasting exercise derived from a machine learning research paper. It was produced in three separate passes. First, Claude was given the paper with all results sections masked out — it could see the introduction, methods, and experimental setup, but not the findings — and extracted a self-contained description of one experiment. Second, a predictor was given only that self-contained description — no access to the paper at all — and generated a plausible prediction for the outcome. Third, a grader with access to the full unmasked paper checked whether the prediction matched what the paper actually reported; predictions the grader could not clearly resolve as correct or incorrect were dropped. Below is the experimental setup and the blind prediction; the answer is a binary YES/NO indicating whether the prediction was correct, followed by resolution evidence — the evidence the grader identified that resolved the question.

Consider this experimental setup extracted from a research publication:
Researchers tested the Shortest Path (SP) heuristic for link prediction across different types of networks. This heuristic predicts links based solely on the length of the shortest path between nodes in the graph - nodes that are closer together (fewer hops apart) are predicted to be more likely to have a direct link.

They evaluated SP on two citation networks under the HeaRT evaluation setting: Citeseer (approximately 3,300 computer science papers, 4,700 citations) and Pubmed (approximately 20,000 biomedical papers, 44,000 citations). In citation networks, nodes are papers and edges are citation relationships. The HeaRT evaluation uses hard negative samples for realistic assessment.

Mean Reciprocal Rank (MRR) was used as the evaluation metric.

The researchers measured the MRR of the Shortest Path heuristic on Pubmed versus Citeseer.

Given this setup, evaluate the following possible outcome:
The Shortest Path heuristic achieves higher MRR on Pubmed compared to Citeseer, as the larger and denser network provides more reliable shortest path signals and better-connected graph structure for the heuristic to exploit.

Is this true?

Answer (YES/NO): NO